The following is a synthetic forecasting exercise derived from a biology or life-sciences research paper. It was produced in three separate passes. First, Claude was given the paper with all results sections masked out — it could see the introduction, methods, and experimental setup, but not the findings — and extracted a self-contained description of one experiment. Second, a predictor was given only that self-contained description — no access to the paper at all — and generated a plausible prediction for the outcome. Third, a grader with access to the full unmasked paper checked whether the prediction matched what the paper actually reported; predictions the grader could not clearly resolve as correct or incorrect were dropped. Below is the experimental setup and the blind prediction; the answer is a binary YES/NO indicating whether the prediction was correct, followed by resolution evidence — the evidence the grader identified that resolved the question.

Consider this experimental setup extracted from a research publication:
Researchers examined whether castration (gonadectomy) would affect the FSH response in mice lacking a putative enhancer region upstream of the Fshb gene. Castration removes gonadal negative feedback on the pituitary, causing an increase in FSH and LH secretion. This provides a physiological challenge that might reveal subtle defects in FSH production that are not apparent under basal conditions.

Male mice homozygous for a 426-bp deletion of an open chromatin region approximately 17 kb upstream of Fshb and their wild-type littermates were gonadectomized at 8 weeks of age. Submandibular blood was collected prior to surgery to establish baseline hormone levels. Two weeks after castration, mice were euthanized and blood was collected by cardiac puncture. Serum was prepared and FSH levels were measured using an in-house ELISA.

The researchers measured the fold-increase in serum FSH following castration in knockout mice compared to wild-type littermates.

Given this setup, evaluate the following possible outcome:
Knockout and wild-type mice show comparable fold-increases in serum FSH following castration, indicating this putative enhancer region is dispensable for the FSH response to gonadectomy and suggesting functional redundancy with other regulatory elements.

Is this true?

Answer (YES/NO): YES